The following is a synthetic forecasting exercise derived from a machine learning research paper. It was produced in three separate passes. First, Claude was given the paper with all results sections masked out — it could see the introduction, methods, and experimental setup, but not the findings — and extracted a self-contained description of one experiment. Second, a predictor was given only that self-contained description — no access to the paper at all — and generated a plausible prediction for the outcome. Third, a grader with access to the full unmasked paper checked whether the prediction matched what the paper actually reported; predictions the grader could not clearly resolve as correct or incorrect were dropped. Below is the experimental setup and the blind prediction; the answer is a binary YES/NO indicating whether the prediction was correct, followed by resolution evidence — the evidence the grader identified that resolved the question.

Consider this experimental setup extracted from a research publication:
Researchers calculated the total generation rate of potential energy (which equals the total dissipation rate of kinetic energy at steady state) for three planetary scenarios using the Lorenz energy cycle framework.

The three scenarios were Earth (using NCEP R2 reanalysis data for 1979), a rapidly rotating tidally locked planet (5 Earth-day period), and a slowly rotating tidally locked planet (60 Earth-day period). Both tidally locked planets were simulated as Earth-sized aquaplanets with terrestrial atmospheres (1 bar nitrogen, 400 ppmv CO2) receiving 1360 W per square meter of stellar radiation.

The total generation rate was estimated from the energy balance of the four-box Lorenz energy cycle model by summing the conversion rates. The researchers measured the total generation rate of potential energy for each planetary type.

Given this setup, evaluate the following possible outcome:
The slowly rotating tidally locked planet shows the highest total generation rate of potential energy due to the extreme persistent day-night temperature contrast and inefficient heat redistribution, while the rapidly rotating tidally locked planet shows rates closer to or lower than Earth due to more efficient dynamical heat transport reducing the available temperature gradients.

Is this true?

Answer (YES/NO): NO